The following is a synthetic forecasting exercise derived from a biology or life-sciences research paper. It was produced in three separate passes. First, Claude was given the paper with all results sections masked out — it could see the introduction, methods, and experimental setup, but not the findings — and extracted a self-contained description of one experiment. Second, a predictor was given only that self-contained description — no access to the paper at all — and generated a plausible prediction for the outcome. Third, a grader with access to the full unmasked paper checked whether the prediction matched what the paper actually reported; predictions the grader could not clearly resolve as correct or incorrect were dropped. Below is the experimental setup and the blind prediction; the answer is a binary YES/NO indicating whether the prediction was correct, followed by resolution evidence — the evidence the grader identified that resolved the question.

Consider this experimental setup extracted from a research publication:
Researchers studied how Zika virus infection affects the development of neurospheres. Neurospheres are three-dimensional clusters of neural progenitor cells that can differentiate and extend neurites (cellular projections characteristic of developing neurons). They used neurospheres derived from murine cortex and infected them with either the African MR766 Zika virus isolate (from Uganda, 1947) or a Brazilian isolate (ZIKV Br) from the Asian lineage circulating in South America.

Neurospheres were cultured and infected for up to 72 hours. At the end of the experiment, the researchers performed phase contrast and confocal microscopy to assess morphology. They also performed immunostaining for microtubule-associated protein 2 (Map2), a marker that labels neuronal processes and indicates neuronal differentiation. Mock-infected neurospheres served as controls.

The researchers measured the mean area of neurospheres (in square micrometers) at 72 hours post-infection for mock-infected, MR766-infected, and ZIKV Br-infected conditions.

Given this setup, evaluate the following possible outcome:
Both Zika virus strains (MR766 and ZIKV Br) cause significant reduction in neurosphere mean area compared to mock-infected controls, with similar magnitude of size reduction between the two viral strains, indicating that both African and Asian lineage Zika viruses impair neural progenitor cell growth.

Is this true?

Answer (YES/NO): NO